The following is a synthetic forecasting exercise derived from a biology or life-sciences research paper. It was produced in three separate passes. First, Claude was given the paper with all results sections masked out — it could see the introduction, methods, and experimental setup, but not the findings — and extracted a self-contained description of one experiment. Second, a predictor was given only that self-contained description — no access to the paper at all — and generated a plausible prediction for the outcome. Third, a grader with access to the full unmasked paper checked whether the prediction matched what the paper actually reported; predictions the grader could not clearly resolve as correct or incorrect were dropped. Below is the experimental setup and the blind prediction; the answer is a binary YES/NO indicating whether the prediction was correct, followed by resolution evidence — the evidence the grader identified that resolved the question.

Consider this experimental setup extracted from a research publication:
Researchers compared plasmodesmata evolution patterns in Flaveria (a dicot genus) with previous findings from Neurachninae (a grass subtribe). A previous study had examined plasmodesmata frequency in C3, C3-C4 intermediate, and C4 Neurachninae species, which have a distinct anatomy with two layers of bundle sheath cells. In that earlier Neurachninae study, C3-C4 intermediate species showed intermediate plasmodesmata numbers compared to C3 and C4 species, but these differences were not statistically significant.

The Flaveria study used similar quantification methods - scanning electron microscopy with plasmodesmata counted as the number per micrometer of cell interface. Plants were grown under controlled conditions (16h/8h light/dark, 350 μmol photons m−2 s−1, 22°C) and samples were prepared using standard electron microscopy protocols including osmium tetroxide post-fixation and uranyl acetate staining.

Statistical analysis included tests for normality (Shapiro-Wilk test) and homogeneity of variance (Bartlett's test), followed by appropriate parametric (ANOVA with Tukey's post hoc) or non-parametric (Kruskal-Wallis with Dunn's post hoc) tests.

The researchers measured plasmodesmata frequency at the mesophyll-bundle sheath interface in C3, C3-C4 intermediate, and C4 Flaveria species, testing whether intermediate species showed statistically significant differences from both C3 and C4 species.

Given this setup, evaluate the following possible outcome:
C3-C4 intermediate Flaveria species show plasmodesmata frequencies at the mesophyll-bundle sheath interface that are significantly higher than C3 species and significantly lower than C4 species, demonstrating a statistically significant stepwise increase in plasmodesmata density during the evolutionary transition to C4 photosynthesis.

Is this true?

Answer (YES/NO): YES